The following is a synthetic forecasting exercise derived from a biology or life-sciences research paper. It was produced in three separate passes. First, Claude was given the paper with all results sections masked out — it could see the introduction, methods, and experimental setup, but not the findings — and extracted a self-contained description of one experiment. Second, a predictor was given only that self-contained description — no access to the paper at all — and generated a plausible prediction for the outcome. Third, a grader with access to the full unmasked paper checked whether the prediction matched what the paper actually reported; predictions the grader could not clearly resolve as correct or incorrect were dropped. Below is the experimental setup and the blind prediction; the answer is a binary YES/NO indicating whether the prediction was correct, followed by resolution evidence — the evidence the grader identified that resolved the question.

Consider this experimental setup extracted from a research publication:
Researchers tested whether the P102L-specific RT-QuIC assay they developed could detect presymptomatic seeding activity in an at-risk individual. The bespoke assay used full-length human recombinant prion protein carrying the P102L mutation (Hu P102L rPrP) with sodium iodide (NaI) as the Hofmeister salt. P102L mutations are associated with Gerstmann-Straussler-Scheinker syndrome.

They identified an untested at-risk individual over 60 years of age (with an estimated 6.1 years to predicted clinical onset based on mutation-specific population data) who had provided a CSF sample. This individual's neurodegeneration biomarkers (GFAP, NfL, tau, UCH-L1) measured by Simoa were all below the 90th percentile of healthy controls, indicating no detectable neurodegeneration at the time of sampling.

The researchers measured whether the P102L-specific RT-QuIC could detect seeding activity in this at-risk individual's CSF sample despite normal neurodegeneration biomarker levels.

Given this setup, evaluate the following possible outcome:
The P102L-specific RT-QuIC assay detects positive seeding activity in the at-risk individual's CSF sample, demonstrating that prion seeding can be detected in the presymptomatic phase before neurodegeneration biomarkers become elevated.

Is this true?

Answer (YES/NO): YES